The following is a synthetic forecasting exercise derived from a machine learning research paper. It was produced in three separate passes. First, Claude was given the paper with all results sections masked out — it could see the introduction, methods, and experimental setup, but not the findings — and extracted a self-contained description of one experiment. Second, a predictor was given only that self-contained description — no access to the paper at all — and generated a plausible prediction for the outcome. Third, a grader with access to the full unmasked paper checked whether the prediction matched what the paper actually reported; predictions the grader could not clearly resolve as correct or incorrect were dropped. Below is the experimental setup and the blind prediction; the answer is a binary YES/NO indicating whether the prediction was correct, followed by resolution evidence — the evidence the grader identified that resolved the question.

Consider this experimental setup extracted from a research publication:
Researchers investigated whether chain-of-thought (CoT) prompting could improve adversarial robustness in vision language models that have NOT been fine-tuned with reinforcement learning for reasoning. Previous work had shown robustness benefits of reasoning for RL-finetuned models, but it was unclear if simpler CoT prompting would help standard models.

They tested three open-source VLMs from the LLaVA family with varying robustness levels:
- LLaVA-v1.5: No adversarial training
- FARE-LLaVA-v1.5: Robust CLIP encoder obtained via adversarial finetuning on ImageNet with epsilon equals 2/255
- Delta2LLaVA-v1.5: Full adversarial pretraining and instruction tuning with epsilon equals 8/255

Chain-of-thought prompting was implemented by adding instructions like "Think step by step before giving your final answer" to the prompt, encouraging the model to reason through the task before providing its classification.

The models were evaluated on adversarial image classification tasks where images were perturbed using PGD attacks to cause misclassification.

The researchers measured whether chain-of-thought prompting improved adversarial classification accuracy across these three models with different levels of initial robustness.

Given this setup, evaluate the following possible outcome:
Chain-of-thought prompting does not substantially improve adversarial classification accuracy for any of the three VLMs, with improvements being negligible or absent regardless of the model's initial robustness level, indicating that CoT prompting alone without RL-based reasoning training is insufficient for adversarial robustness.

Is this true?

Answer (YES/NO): NO